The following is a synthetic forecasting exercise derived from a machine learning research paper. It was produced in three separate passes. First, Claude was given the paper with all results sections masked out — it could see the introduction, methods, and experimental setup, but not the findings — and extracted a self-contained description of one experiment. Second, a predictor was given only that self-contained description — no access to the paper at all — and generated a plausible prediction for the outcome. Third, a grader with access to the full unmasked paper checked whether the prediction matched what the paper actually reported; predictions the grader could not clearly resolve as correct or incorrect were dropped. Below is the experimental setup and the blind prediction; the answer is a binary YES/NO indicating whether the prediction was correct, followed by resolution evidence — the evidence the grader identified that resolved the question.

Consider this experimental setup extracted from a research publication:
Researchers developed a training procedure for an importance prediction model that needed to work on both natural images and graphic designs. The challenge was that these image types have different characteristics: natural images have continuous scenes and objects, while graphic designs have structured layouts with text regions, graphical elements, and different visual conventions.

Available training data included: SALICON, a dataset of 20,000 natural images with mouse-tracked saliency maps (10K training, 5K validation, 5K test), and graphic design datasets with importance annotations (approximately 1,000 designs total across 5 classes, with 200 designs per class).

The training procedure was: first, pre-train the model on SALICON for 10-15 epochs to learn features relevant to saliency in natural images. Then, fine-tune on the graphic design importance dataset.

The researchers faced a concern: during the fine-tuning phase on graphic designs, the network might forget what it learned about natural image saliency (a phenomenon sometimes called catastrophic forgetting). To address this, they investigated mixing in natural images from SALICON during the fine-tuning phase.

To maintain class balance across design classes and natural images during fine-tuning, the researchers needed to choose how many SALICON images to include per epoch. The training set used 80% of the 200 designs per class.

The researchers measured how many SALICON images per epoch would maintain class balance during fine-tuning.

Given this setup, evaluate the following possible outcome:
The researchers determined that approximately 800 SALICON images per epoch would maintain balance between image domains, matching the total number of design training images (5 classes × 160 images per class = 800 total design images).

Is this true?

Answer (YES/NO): NO